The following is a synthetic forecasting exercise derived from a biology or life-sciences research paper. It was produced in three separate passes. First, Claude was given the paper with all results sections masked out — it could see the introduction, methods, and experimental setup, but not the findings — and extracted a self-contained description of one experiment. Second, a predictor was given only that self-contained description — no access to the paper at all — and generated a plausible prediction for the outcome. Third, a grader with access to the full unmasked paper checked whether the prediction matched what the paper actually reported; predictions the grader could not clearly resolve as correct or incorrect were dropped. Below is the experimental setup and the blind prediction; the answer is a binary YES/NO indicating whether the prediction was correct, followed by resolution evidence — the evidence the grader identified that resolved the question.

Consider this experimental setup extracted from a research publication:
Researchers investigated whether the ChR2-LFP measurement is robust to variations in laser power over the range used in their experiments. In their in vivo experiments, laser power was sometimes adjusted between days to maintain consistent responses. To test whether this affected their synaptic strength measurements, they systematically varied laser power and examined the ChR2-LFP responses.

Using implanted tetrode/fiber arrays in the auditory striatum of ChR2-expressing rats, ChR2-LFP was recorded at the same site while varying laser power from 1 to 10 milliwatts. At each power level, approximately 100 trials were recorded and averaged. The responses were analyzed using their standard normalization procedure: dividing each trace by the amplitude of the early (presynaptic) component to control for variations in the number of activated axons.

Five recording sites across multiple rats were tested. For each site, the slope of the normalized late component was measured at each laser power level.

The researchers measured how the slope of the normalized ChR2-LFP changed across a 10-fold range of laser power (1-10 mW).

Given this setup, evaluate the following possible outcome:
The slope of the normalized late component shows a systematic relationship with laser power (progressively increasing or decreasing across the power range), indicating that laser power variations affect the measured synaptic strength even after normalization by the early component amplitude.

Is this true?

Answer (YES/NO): NO